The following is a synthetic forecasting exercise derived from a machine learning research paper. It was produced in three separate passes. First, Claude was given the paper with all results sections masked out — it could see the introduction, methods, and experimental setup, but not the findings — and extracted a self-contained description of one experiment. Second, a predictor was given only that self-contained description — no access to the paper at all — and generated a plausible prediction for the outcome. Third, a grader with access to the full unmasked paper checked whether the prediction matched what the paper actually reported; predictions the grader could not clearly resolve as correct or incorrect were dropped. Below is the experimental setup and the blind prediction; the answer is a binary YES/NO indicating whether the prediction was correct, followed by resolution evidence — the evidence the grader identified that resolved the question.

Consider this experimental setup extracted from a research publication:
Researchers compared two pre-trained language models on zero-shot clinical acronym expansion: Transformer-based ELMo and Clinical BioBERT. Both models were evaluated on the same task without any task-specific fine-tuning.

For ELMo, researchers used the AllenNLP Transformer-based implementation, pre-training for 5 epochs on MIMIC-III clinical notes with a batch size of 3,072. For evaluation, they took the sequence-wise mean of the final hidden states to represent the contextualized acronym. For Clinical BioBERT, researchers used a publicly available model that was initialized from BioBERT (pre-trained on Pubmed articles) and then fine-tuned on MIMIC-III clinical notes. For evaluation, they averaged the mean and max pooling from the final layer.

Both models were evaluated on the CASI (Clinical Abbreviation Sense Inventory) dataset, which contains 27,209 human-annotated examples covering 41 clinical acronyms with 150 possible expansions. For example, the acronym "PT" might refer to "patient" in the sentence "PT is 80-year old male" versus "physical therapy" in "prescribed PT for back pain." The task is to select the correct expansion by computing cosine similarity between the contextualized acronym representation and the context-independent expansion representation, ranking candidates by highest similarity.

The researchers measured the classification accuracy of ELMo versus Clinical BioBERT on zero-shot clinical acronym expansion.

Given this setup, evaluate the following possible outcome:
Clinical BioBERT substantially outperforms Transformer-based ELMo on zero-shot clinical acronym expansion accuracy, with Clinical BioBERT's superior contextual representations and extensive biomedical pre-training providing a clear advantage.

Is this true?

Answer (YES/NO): NO